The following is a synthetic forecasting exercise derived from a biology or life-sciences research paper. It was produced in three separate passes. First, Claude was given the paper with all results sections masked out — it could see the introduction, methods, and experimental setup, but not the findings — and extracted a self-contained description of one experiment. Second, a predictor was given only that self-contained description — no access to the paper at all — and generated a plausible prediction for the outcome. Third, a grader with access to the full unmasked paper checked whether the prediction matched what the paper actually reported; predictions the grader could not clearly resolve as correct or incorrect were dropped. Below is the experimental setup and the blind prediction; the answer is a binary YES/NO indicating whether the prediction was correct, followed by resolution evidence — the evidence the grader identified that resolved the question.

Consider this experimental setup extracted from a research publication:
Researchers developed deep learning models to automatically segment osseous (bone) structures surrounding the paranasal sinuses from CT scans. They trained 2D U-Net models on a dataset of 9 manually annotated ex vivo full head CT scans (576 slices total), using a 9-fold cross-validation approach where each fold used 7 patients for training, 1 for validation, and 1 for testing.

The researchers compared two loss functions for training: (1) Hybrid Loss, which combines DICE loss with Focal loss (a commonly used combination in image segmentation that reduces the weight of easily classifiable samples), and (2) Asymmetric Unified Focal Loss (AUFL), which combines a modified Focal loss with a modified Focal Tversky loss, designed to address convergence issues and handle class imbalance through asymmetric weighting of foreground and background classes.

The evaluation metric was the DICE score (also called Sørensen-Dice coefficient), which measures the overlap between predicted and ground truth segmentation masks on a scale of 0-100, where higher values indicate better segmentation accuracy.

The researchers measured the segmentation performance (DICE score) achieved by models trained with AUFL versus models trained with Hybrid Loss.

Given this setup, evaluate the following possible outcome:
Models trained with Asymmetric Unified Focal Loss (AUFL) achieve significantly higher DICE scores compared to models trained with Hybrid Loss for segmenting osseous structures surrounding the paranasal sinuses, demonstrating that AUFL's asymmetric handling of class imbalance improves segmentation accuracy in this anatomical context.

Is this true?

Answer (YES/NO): NO